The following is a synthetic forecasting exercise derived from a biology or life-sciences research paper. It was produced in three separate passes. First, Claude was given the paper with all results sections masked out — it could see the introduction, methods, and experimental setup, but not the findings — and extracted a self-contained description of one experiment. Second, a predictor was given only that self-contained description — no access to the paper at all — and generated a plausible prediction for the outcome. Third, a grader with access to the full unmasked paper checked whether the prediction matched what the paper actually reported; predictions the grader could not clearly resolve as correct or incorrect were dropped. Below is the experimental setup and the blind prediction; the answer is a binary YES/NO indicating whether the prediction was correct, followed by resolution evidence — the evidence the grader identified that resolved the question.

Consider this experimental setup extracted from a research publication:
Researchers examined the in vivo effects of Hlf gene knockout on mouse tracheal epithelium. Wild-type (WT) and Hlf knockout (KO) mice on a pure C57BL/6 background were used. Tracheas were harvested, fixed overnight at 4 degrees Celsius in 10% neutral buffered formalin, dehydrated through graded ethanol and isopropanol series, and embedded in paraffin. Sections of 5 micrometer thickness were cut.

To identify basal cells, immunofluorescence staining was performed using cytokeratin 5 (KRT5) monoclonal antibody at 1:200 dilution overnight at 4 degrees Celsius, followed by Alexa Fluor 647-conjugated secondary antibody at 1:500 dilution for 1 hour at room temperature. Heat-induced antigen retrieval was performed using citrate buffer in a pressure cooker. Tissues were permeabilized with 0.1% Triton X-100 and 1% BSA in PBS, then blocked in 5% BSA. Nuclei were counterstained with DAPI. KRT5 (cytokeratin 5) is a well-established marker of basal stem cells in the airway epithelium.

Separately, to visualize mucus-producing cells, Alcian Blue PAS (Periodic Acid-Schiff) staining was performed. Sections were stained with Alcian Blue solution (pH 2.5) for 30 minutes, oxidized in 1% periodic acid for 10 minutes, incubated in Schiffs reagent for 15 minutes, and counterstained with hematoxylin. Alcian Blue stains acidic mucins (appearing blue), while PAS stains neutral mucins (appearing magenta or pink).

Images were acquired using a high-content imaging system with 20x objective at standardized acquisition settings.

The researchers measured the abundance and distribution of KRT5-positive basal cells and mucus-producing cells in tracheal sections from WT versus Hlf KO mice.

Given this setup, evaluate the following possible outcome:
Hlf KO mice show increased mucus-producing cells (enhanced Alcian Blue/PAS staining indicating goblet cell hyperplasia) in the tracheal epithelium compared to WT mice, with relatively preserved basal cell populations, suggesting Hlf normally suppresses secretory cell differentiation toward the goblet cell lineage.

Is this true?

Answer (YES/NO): NO